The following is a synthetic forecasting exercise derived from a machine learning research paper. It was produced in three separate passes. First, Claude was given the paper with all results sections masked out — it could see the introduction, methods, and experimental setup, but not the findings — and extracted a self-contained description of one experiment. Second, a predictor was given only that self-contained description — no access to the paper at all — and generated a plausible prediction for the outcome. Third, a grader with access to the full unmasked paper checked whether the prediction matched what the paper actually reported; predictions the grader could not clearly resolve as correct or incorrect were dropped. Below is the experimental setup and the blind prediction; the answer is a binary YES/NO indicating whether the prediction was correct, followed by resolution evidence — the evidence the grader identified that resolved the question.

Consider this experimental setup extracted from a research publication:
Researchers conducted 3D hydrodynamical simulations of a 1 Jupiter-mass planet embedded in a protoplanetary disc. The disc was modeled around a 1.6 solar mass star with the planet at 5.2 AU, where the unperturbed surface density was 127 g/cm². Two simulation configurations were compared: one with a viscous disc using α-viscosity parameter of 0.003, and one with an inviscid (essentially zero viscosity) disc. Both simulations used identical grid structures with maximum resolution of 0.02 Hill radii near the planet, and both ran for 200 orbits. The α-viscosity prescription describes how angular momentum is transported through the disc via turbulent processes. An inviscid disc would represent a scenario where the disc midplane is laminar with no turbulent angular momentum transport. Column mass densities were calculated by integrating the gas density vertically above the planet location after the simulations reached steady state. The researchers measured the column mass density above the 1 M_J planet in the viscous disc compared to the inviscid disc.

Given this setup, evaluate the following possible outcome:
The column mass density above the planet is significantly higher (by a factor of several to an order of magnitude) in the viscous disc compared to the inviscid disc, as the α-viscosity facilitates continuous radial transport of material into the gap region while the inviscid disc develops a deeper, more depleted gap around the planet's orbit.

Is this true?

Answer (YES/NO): NO